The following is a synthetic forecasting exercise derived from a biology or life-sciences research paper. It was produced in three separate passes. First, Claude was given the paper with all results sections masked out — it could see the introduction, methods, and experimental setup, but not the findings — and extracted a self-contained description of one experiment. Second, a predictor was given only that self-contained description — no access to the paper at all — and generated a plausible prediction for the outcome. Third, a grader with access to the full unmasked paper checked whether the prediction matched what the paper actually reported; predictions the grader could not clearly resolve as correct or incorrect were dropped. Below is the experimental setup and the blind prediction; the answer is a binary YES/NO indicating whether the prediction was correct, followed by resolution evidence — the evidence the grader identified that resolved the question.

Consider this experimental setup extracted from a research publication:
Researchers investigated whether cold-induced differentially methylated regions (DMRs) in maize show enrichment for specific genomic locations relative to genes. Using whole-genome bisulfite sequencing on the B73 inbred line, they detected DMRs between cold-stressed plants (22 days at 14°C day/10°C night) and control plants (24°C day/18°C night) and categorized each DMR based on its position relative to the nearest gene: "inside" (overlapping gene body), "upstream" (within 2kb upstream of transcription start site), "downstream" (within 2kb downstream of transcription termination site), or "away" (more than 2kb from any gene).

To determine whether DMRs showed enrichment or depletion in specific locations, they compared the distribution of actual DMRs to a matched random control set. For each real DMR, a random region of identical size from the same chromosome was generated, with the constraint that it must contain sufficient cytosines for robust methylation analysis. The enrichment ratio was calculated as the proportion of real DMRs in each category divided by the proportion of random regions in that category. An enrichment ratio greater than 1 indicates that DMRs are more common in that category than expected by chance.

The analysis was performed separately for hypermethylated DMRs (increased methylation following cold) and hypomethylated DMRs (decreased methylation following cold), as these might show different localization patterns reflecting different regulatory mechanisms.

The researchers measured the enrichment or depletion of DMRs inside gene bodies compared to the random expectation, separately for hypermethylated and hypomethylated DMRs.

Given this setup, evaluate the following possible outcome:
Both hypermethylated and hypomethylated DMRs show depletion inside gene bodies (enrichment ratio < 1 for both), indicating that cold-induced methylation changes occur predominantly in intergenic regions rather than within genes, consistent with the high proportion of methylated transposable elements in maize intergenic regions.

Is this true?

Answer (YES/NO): NO